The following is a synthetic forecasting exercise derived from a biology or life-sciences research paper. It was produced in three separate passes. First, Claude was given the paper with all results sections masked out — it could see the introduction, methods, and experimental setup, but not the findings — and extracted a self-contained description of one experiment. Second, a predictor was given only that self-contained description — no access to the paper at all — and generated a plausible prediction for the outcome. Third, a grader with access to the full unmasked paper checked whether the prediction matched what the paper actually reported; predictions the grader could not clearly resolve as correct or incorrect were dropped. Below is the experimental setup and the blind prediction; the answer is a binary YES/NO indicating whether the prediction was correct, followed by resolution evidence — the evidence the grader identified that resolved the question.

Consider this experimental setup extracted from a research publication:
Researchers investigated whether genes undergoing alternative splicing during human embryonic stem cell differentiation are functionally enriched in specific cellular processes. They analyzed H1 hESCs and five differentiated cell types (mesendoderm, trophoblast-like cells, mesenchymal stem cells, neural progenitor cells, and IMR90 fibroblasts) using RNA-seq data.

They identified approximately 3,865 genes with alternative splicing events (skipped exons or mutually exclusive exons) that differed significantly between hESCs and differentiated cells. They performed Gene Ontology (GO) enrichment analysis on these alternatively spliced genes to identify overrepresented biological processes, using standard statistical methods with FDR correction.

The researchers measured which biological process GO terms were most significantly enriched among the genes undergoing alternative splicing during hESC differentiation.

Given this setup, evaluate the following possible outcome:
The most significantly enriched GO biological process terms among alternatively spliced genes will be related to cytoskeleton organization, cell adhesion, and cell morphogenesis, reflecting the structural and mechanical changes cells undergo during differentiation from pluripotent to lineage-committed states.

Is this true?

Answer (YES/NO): NO